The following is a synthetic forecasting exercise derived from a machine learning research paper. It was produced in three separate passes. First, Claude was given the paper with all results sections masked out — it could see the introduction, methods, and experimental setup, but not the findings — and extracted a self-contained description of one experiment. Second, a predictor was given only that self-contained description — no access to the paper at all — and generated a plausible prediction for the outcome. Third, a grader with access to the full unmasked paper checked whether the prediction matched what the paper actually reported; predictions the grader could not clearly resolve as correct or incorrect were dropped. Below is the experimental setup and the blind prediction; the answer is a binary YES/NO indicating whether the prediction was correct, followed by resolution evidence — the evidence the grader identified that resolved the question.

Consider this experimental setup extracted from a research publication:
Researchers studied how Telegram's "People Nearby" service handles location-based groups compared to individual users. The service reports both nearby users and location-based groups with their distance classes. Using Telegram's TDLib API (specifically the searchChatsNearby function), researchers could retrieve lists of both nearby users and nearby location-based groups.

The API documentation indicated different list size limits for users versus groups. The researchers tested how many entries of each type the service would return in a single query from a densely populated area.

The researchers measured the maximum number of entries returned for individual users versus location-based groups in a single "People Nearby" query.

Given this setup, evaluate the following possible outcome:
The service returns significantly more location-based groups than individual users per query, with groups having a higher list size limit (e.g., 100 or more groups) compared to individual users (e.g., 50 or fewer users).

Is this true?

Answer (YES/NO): NO